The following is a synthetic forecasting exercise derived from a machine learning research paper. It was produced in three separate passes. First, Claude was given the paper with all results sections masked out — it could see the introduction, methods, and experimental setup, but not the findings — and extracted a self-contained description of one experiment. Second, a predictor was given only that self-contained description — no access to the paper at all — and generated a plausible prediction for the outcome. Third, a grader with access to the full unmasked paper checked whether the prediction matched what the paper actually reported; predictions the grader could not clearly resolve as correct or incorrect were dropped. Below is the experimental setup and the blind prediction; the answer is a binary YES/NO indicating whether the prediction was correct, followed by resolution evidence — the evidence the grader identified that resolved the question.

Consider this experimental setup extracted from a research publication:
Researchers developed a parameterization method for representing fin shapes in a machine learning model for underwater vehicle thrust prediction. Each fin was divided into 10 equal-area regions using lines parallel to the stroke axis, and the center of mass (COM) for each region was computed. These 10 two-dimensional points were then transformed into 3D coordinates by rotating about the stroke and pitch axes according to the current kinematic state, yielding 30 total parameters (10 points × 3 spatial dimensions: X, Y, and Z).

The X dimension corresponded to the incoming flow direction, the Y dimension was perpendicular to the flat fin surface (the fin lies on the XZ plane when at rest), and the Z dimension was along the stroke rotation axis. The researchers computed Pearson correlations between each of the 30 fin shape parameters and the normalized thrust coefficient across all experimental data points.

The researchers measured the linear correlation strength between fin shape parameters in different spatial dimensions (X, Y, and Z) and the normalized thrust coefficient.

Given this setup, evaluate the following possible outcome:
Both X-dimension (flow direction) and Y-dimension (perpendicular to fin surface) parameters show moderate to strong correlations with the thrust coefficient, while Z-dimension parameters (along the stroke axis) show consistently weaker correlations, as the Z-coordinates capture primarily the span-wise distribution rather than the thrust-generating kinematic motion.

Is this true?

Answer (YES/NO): NO